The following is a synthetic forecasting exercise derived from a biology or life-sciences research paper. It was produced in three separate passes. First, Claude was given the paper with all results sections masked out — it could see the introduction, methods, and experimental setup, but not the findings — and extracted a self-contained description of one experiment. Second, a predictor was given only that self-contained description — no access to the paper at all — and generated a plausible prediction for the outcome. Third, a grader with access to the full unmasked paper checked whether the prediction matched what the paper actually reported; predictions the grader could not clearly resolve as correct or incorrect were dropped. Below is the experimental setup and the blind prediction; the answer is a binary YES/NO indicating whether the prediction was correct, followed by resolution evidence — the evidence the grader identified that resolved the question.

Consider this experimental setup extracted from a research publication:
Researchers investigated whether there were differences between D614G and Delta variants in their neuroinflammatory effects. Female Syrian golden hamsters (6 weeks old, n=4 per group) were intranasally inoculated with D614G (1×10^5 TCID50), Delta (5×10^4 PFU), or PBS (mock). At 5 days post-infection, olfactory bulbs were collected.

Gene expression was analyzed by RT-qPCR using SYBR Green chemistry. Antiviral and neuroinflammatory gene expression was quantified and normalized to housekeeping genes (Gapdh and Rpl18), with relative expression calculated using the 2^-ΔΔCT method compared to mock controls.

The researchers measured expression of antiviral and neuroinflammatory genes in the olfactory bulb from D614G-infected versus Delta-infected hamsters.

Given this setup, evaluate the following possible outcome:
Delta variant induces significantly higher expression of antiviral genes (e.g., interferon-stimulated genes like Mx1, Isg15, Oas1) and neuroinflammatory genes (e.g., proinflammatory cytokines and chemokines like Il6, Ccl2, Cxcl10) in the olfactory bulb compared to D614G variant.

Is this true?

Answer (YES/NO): NO